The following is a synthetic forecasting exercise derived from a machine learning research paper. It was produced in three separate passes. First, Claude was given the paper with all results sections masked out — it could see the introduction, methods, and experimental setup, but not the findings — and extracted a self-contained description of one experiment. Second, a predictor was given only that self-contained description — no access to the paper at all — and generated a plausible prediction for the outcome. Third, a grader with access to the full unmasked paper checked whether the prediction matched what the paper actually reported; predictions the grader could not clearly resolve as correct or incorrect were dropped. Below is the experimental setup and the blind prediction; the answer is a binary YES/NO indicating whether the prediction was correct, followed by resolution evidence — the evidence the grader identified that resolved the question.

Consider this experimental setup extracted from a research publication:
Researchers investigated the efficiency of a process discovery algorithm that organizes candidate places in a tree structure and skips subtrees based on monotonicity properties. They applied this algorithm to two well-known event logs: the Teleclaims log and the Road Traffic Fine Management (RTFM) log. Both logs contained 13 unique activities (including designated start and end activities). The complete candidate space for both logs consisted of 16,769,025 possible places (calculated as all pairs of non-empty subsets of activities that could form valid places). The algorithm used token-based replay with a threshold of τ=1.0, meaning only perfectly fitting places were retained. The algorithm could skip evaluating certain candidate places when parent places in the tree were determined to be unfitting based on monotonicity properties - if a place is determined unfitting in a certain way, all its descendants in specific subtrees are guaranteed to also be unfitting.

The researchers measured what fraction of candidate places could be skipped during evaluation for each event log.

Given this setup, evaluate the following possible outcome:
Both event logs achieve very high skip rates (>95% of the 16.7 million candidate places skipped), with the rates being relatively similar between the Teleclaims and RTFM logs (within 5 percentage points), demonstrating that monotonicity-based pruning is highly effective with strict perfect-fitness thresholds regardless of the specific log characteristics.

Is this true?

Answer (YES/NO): NO